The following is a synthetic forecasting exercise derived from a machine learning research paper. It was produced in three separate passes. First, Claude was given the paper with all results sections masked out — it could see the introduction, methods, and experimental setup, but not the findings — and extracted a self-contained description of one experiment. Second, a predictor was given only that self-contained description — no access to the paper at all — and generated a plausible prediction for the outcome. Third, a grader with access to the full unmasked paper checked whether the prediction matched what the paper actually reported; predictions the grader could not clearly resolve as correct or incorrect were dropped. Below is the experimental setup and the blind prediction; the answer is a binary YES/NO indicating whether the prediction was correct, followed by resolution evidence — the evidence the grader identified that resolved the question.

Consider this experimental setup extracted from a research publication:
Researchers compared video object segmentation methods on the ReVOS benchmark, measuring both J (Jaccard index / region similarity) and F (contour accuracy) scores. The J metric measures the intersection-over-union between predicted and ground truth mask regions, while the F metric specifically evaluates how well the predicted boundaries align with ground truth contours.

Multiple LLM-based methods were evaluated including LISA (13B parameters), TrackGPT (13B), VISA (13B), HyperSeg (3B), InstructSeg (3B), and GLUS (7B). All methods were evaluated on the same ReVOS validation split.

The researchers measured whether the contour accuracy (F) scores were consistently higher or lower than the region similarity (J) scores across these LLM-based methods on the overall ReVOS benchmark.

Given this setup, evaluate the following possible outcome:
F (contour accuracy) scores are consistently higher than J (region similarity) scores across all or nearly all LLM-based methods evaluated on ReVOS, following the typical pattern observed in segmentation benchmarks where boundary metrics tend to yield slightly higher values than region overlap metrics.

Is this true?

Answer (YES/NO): YES